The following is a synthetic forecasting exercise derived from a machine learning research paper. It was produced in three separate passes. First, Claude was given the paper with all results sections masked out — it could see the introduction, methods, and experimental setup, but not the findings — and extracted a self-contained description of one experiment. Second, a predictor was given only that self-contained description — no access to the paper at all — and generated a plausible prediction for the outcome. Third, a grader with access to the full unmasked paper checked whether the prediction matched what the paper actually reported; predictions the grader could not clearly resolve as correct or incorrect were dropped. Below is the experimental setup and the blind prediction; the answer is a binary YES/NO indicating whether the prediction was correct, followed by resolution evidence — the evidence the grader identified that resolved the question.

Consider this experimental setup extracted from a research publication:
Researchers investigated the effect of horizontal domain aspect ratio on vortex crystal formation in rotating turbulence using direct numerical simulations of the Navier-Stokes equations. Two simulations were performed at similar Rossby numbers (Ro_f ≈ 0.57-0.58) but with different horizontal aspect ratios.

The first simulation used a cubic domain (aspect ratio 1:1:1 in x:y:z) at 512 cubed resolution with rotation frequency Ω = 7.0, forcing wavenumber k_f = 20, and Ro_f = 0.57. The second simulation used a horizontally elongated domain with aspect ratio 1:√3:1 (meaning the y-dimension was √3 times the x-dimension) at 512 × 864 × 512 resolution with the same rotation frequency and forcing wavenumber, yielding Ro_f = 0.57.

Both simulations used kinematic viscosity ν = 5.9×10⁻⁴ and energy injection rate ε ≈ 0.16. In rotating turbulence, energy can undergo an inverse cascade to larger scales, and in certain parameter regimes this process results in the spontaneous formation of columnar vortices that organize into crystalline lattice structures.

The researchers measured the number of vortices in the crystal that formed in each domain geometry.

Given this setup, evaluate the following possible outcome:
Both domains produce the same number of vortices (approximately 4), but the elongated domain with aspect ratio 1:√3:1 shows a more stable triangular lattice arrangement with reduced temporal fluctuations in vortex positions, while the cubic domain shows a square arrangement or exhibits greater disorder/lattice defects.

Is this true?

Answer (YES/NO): NO